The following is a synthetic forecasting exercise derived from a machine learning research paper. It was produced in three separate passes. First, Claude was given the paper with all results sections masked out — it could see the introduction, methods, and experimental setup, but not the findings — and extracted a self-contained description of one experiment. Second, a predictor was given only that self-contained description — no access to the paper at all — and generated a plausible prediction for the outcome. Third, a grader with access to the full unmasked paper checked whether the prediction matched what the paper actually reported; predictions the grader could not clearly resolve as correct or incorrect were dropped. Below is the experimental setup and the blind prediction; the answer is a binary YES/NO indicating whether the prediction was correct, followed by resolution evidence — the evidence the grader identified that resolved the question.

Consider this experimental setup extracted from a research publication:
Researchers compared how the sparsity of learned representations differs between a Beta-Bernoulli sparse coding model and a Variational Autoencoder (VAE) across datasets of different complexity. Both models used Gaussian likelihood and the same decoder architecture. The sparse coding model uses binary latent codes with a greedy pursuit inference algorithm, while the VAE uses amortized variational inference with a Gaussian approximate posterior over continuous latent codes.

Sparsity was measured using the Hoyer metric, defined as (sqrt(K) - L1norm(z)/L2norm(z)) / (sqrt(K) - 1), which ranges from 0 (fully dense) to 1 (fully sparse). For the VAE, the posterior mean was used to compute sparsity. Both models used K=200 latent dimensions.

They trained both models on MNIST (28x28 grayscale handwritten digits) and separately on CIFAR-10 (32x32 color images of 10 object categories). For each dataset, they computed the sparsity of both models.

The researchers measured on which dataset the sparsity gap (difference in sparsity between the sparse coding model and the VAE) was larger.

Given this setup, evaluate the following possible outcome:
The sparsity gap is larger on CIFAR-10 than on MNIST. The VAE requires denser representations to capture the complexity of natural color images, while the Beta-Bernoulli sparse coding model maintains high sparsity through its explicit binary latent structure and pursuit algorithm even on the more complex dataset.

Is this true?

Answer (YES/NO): YES